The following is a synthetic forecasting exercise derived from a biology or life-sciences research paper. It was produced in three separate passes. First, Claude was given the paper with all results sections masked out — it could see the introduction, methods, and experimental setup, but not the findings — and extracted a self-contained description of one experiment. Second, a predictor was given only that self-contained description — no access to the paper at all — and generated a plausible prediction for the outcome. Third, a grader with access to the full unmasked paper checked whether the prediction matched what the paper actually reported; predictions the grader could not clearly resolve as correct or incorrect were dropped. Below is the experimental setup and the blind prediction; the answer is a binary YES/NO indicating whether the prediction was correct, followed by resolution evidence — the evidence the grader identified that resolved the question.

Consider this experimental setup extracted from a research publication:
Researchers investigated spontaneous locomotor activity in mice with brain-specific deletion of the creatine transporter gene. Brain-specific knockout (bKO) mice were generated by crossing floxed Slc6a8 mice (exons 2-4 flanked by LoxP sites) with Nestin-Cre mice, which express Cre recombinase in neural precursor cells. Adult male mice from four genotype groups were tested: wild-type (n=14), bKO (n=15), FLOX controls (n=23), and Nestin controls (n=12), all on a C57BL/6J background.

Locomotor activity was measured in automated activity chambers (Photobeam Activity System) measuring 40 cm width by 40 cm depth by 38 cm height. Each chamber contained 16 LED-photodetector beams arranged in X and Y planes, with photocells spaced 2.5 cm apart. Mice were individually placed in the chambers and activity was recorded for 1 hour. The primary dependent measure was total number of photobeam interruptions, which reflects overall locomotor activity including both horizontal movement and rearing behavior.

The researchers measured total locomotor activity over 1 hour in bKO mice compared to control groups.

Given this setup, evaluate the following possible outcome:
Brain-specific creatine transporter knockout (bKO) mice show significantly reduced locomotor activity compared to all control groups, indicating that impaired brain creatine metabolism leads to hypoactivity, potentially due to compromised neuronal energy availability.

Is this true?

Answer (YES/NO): NO